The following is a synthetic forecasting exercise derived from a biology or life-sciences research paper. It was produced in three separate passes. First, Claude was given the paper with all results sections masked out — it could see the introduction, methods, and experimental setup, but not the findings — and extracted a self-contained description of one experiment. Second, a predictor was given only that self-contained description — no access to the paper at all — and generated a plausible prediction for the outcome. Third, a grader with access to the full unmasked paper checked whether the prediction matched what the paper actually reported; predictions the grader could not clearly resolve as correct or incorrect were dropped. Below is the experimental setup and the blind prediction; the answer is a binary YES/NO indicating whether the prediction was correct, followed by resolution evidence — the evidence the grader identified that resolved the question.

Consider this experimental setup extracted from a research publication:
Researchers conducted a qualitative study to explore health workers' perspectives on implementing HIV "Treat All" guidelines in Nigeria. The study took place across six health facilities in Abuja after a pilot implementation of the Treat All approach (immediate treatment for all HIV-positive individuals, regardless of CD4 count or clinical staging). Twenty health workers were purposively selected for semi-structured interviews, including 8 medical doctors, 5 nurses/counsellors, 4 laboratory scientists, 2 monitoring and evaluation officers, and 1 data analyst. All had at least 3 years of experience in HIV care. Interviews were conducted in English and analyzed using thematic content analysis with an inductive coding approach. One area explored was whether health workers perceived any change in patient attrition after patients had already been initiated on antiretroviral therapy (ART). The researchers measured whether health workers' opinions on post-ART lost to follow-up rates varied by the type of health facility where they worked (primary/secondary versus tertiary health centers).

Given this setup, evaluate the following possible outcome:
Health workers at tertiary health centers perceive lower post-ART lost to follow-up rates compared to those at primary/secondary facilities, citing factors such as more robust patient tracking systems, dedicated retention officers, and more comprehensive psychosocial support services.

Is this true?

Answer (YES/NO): NO